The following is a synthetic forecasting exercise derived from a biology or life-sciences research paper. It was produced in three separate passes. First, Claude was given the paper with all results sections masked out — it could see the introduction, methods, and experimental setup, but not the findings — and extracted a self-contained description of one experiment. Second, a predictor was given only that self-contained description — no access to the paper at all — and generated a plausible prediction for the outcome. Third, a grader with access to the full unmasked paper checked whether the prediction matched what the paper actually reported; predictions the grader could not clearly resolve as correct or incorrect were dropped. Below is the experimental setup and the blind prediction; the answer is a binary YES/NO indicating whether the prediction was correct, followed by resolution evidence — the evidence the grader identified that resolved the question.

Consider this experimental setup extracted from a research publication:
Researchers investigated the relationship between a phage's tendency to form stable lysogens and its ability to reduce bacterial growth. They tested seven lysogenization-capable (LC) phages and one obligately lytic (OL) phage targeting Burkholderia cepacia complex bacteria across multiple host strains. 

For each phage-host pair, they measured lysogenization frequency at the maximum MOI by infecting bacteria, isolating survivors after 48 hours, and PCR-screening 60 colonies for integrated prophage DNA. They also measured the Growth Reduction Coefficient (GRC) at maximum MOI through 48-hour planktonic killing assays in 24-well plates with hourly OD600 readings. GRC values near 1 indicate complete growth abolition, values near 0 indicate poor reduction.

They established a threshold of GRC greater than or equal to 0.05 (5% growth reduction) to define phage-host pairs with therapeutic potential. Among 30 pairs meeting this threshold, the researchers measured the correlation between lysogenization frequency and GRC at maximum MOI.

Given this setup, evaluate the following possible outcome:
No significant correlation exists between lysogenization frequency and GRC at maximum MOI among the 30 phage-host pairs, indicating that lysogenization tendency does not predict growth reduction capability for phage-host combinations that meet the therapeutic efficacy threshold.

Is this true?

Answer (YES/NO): NO